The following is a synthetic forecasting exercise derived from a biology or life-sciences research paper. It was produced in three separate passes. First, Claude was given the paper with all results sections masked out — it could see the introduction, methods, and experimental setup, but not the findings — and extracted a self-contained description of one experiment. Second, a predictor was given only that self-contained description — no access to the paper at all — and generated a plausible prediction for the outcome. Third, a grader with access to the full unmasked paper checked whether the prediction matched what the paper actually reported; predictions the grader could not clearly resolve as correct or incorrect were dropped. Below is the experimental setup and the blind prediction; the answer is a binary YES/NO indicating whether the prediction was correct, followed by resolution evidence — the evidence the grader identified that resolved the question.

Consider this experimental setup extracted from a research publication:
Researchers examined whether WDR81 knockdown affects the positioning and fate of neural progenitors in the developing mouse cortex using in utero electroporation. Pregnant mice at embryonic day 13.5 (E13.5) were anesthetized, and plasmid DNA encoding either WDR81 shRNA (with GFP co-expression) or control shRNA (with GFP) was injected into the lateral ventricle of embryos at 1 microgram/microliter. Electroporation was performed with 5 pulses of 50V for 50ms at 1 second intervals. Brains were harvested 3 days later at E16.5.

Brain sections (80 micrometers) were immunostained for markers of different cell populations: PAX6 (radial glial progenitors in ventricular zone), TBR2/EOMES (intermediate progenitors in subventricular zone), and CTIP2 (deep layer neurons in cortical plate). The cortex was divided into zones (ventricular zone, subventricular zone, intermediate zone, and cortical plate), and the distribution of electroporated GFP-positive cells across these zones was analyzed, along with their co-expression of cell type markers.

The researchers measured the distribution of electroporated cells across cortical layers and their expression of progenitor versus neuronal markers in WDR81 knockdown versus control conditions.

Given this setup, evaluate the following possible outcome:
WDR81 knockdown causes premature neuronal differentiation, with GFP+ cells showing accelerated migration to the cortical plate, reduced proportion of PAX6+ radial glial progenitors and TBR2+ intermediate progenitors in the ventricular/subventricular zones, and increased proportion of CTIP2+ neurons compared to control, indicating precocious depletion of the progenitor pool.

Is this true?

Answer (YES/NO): NO